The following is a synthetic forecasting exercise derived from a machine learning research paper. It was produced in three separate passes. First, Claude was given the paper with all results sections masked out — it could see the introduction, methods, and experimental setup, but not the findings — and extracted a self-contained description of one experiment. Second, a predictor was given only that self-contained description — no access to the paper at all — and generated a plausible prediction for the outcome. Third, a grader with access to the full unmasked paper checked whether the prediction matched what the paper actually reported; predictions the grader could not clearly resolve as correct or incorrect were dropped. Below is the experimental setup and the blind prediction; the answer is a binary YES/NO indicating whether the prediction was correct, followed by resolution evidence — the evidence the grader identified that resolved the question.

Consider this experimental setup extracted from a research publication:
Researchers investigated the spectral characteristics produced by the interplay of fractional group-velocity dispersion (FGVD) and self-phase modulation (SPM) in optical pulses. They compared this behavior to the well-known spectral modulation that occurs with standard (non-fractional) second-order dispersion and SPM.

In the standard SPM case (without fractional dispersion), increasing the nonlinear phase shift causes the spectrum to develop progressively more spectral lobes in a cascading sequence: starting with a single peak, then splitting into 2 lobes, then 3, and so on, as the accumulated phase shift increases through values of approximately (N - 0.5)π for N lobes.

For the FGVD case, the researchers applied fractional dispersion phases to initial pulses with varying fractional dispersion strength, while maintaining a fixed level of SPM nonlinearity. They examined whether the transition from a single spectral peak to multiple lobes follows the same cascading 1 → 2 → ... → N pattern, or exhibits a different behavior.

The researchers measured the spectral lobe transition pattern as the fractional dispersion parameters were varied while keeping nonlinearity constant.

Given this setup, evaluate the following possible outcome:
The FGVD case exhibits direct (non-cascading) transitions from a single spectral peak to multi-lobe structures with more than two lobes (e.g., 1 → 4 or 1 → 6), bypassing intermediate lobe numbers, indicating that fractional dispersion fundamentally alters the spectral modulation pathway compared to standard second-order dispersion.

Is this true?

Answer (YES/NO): YES